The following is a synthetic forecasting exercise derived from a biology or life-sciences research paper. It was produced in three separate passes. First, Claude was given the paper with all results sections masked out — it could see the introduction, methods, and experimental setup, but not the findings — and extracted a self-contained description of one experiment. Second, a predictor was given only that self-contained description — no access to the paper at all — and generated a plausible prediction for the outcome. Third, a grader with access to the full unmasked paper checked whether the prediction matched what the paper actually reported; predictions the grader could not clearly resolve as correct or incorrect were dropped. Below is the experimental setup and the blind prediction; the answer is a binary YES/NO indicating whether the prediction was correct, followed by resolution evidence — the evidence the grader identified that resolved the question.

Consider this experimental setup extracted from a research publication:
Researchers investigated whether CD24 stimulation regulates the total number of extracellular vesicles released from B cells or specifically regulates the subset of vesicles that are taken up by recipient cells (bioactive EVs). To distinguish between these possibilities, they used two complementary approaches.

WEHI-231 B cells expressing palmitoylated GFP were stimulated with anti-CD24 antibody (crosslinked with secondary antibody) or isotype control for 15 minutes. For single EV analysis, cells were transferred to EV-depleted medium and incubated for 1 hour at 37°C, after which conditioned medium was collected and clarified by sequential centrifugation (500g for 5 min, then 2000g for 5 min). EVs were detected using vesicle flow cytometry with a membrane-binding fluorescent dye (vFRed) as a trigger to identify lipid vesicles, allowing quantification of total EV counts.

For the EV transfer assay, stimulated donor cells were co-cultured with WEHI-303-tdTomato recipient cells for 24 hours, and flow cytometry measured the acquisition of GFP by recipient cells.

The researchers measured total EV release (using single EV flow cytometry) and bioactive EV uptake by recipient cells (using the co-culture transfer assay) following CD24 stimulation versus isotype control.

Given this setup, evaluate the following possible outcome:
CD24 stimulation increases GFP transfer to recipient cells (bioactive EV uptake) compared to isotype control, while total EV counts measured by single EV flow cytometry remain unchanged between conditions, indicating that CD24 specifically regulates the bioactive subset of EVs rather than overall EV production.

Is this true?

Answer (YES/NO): YES